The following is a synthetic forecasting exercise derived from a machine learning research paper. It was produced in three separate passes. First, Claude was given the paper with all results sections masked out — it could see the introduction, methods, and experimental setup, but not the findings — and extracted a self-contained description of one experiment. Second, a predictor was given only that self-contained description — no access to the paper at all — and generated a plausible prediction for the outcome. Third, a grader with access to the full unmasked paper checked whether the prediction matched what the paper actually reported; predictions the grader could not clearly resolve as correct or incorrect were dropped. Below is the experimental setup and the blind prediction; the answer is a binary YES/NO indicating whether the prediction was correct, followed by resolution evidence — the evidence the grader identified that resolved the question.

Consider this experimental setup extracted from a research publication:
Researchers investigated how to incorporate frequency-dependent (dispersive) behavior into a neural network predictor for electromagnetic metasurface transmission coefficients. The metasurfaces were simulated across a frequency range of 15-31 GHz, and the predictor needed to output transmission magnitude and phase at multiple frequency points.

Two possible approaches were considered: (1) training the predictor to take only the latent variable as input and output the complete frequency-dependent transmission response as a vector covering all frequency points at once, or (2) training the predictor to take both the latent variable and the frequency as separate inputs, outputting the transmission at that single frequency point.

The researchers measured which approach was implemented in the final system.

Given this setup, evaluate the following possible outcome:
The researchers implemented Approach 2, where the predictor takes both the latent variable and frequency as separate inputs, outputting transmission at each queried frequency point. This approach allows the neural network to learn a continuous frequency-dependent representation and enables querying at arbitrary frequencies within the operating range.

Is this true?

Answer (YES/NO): YES